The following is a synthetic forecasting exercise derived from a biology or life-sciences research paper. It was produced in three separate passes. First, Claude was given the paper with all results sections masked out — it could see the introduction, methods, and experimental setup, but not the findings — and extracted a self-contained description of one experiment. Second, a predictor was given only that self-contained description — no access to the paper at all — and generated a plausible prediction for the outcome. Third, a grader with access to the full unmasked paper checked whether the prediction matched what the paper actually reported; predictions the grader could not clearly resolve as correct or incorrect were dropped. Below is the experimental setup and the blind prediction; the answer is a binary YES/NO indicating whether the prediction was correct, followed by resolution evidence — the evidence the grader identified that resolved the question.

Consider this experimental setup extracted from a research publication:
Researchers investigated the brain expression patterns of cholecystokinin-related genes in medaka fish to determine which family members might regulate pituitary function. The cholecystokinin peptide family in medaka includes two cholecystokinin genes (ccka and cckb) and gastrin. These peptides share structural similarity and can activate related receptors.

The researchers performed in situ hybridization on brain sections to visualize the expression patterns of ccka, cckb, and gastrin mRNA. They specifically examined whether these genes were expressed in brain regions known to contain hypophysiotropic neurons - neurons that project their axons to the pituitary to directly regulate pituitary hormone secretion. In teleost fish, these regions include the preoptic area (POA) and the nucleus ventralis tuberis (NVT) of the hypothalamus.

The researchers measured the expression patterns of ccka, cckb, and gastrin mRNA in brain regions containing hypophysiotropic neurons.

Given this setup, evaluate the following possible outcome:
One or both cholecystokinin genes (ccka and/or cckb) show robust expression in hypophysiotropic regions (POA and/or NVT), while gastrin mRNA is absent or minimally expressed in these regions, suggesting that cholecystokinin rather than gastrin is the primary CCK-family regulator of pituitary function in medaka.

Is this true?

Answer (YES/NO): YES